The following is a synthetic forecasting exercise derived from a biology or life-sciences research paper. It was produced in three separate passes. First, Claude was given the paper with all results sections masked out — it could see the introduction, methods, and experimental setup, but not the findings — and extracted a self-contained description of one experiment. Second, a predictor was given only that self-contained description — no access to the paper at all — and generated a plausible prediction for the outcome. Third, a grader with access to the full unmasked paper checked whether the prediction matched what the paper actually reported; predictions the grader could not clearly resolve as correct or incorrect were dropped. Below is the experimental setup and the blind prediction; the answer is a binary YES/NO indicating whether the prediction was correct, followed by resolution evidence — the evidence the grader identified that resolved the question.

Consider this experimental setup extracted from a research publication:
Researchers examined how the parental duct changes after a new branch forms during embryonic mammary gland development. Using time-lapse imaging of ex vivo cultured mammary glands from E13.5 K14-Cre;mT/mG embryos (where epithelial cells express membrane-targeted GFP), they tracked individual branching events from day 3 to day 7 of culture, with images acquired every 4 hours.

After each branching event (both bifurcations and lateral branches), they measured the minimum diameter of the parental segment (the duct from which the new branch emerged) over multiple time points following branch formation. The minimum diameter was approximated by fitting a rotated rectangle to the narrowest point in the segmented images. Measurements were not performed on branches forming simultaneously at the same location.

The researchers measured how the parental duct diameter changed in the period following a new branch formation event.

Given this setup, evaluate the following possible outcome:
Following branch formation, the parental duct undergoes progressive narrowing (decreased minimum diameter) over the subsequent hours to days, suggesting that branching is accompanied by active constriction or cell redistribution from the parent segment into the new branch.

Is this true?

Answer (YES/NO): YES